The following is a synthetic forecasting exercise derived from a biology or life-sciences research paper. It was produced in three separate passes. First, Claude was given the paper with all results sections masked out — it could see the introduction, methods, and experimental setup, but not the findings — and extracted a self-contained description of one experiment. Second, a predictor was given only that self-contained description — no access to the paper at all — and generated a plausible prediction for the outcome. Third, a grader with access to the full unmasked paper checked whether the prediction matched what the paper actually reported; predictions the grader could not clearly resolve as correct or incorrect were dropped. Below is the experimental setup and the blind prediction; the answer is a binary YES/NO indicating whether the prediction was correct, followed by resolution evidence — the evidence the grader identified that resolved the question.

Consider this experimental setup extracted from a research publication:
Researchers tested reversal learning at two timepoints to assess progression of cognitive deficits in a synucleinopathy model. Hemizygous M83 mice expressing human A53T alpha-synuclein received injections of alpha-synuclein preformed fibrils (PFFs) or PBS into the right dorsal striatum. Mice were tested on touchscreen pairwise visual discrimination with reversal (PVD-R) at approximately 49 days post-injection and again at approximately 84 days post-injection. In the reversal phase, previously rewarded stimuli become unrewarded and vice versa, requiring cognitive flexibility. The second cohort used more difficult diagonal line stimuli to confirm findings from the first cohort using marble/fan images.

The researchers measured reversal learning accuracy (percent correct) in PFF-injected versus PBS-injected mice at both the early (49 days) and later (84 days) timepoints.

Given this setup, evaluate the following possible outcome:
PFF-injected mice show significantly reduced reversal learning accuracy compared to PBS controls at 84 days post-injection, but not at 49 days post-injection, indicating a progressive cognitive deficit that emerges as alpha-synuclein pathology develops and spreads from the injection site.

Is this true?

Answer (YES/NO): NO